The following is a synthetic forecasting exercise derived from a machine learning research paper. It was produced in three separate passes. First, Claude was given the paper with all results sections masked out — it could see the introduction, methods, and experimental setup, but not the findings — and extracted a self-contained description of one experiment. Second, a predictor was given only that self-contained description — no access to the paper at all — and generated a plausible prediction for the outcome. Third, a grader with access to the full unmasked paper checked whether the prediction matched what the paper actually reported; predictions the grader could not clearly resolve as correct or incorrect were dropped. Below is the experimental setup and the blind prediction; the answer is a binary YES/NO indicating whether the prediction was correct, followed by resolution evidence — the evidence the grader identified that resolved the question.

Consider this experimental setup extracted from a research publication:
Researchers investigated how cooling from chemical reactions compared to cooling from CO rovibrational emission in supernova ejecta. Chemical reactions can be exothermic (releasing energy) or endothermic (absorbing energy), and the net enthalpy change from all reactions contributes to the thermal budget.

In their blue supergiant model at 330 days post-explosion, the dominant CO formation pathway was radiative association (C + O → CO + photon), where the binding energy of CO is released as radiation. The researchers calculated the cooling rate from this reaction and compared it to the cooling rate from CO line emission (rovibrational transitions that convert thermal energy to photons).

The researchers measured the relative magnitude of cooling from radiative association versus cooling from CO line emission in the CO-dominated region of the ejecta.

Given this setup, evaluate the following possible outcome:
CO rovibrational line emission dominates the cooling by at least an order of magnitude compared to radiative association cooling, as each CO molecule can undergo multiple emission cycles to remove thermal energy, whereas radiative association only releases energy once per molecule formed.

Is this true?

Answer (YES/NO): YES